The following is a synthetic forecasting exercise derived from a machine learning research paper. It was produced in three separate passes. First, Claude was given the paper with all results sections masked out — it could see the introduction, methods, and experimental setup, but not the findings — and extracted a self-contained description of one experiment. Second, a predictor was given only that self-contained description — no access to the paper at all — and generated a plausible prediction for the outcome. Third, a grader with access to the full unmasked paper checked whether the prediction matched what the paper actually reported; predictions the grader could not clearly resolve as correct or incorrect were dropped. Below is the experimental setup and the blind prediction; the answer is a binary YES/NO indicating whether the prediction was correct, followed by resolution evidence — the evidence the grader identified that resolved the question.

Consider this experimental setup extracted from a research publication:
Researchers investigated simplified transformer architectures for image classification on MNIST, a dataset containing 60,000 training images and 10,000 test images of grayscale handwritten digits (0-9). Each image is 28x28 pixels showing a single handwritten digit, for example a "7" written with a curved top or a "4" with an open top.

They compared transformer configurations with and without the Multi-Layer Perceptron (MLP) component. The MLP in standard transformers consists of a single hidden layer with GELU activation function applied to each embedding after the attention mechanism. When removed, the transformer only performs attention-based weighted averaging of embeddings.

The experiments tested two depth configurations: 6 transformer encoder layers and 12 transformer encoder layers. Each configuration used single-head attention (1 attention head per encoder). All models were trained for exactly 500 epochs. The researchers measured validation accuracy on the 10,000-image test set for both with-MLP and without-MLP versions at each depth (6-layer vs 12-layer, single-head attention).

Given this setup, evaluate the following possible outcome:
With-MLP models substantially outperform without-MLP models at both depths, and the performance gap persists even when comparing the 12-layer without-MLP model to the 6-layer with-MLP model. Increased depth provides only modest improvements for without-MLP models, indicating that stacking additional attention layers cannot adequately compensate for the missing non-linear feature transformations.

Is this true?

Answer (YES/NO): NO